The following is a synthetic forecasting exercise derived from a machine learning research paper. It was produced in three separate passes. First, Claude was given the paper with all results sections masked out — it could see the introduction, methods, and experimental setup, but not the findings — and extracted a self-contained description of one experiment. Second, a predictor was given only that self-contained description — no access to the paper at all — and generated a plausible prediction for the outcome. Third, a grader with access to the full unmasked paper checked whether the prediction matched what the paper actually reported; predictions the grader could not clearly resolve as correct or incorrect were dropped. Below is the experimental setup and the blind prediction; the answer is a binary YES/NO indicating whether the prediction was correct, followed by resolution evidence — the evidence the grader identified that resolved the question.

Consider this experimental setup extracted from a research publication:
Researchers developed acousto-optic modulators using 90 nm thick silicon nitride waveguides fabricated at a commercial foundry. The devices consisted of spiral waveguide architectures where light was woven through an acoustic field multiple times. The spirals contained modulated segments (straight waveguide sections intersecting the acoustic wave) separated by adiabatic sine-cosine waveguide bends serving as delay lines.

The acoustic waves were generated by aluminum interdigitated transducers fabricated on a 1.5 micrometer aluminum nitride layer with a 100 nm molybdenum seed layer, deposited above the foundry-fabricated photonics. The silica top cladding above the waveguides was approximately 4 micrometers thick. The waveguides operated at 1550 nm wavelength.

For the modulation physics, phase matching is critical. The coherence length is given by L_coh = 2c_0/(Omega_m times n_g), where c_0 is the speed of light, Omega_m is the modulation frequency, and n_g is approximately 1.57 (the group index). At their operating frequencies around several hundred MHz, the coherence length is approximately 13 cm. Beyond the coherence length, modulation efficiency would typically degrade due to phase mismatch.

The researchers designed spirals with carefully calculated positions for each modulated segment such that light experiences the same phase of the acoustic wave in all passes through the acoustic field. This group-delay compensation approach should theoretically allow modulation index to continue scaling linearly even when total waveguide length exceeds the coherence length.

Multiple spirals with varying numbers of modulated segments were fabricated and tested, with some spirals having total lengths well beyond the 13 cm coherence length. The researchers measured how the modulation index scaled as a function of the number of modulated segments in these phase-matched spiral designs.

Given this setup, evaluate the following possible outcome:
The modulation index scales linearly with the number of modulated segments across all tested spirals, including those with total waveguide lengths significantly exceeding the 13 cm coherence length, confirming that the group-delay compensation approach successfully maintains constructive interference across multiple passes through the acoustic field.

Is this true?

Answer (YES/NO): YES